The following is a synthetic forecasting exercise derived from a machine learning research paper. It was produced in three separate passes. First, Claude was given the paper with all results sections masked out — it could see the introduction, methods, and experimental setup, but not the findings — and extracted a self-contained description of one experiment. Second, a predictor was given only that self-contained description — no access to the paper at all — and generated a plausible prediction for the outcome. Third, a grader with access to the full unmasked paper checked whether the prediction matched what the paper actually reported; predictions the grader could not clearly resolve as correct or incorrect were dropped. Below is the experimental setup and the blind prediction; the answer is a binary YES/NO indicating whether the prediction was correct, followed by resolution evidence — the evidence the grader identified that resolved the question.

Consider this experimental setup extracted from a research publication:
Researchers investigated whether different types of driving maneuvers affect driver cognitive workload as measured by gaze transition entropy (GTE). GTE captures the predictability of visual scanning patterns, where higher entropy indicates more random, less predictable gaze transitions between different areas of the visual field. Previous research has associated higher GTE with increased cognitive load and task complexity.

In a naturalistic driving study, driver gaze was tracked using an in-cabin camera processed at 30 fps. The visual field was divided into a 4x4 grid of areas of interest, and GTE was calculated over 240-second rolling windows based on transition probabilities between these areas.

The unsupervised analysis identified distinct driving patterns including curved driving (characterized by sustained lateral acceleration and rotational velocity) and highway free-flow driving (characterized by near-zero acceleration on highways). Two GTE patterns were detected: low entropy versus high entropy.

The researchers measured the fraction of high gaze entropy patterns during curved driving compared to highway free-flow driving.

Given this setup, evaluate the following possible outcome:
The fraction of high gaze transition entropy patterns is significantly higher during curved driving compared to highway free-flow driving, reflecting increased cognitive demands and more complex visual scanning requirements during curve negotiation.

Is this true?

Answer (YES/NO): YES